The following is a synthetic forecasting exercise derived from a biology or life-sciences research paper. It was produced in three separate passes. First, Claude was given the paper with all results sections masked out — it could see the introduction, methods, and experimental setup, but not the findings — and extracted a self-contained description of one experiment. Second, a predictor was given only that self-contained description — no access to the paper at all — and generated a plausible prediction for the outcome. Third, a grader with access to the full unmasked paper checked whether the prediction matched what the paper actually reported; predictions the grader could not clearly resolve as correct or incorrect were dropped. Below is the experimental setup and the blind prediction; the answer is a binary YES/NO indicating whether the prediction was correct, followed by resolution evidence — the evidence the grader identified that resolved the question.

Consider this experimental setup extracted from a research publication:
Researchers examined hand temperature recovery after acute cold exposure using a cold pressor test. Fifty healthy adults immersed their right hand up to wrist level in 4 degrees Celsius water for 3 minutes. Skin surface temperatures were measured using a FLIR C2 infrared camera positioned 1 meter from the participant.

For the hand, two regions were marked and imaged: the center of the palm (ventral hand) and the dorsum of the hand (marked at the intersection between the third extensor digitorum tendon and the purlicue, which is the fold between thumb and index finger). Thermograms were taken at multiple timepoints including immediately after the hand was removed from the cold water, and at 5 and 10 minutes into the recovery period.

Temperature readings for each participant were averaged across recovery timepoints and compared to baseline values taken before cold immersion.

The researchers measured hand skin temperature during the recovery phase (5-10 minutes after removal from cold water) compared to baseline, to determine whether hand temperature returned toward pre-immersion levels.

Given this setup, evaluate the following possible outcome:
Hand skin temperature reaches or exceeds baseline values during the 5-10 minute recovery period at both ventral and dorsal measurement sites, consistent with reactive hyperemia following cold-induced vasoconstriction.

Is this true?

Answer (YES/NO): NO